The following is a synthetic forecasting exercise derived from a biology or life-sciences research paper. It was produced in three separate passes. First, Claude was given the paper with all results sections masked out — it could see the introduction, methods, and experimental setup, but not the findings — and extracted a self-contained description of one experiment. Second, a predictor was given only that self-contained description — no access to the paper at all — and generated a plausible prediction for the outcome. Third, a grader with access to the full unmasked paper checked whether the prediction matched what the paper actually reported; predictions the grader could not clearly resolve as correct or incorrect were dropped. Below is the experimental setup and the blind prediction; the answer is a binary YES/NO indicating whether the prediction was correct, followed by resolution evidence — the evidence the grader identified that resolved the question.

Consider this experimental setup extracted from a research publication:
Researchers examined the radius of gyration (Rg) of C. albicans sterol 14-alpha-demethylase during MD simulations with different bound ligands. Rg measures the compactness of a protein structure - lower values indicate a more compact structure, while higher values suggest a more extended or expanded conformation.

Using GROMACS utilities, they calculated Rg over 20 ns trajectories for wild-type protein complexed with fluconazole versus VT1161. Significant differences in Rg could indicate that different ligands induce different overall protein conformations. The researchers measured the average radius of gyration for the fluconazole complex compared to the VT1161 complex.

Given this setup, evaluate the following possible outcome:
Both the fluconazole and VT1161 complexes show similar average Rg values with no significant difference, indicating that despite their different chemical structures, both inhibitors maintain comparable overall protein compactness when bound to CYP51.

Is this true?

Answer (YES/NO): NO